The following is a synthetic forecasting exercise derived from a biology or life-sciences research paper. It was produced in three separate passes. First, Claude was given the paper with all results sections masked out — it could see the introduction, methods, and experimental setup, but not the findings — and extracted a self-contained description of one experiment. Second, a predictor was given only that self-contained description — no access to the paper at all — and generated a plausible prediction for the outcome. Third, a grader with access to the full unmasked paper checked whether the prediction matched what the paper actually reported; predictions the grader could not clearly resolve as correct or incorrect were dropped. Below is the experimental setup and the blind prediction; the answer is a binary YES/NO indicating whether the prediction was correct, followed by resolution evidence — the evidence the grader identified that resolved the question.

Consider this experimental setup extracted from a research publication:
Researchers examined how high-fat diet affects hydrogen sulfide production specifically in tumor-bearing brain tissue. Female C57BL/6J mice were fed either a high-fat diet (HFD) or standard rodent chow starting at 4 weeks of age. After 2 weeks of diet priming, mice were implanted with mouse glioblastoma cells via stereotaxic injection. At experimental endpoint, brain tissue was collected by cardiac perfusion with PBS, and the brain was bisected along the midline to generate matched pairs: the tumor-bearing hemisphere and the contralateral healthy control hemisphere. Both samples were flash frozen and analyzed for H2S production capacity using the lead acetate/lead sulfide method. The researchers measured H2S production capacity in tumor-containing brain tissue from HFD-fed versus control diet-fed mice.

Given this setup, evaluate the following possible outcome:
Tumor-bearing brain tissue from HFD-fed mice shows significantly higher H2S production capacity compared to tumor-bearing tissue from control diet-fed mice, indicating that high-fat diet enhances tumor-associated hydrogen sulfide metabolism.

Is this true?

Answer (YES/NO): NO